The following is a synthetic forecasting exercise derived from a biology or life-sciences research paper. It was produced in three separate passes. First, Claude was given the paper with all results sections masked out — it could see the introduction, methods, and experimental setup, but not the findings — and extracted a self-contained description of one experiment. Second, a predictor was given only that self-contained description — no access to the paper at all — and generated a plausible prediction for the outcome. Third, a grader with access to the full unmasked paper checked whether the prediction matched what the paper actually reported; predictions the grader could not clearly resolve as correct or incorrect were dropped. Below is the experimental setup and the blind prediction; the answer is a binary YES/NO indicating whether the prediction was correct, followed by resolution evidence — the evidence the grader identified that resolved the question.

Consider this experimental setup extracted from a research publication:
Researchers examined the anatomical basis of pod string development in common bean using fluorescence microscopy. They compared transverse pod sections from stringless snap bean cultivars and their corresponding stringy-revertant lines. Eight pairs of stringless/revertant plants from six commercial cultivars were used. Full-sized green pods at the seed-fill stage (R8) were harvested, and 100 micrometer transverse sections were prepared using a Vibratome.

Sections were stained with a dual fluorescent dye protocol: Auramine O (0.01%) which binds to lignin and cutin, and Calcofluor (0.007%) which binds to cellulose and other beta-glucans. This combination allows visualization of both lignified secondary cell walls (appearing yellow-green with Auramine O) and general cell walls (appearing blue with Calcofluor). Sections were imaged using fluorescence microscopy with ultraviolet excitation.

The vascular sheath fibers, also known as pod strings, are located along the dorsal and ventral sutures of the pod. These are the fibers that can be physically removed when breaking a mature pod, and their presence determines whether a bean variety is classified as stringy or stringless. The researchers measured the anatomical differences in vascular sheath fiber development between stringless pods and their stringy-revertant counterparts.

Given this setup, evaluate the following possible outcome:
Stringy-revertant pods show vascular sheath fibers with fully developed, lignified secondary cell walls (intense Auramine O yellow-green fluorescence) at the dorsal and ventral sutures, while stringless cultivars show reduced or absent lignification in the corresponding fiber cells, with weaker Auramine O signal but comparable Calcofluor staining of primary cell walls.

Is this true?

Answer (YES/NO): NO